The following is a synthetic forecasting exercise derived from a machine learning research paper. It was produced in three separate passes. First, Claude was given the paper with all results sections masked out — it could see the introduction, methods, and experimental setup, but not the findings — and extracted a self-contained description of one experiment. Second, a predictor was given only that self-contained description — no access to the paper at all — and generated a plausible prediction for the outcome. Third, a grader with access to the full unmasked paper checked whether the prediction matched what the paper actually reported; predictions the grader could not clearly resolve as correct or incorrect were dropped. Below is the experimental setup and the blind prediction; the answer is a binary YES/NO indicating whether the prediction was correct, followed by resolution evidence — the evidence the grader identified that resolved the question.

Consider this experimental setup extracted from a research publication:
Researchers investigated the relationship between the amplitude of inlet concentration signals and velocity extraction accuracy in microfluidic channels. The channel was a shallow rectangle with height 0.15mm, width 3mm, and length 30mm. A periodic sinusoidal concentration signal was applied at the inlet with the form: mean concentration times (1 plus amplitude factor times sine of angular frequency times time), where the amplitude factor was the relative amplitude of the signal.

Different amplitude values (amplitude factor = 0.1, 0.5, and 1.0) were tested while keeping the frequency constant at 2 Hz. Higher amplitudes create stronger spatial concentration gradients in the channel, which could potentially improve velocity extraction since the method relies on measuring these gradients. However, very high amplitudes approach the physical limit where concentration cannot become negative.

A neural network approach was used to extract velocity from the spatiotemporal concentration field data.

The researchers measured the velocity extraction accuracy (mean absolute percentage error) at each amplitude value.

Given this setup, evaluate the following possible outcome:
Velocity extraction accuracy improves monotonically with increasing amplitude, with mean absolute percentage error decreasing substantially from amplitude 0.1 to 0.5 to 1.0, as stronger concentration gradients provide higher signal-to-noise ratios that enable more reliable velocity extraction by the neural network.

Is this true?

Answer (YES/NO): YES